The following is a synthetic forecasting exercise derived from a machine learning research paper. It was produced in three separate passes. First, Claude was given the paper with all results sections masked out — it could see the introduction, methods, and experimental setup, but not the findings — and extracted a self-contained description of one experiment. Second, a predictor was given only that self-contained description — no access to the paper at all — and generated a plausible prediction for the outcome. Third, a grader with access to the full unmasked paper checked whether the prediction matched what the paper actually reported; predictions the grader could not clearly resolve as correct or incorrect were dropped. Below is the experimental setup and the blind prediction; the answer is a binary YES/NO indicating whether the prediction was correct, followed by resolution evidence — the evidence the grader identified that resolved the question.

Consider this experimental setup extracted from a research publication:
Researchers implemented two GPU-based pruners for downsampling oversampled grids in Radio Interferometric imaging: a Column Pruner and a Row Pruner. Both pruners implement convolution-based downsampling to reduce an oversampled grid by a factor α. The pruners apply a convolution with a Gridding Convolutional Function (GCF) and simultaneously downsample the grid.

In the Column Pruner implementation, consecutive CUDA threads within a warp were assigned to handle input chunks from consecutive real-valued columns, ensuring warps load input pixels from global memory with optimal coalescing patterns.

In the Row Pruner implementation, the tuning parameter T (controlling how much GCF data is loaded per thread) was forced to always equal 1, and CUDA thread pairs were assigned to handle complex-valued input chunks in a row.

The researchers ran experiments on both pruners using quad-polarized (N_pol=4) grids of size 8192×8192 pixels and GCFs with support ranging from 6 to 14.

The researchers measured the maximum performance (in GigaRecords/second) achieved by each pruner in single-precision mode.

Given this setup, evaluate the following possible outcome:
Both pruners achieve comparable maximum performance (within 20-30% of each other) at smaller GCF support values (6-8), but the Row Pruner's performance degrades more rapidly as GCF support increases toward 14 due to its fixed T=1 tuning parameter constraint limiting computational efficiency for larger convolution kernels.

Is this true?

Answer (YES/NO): NO